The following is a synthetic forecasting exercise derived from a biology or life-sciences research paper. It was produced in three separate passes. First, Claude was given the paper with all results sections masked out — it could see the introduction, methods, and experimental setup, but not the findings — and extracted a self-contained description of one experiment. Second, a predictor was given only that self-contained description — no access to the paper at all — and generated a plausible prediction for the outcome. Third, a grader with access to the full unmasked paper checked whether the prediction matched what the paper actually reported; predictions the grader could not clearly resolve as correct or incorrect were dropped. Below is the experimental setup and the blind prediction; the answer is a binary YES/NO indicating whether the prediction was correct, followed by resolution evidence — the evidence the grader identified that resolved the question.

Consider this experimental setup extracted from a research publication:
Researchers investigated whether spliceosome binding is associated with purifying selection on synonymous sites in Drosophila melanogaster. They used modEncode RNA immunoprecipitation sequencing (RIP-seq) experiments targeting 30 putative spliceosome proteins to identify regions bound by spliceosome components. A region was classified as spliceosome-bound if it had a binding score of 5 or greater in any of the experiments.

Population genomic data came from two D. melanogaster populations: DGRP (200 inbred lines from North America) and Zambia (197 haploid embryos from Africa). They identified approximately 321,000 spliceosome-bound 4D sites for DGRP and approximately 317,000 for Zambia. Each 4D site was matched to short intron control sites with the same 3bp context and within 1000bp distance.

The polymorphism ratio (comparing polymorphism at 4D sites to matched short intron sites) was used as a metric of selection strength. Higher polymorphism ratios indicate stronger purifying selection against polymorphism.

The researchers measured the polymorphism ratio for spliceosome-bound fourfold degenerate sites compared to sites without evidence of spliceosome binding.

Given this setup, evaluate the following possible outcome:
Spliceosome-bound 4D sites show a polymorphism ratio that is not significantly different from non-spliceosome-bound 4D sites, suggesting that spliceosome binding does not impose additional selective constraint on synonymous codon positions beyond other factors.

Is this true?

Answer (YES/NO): NO